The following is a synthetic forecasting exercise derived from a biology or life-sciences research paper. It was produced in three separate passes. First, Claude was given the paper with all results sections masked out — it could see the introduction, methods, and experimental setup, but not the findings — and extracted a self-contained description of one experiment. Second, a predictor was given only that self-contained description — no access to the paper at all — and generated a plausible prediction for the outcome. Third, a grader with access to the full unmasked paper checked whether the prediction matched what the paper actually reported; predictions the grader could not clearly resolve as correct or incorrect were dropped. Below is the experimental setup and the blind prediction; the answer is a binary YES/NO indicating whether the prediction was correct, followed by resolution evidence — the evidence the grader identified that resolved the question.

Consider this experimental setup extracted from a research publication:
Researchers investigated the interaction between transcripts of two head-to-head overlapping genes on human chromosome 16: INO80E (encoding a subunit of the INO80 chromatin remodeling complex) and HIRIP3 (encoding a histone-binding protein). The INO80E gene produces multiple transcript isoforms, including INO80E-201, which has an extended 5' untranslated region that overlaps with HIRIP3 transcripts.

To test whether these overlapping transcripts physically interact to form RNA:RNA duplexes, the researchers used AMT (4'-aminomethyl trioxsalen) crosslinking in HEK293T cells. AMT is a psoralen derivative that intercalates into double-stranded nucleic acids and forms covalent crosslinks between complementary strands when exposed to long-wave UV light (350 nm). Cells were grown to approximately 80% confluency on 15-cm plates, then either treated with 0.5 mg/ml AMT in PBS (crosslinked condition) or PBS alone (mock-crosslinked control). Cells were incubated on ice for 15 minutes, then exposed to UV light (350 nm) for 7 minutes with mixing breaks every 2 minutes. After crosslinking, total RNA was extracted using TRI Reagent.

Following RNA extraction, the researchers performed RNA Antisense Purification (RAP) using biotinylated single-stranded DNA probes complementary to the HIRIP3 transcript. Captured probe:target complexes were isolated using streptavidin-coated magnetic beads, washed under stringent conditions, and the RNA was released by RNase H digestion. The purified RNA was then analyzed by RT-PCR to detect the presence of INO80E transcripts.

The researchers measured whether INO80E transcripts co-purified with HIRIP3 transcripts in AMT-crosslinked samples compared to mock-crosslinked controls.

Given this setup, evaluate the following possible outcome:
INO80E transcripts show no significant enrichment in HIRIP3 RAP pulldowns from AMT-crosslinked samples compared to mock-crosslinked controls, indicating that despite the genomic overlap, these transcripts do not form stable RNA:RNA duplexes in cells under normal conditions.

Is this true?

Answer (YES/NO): NO